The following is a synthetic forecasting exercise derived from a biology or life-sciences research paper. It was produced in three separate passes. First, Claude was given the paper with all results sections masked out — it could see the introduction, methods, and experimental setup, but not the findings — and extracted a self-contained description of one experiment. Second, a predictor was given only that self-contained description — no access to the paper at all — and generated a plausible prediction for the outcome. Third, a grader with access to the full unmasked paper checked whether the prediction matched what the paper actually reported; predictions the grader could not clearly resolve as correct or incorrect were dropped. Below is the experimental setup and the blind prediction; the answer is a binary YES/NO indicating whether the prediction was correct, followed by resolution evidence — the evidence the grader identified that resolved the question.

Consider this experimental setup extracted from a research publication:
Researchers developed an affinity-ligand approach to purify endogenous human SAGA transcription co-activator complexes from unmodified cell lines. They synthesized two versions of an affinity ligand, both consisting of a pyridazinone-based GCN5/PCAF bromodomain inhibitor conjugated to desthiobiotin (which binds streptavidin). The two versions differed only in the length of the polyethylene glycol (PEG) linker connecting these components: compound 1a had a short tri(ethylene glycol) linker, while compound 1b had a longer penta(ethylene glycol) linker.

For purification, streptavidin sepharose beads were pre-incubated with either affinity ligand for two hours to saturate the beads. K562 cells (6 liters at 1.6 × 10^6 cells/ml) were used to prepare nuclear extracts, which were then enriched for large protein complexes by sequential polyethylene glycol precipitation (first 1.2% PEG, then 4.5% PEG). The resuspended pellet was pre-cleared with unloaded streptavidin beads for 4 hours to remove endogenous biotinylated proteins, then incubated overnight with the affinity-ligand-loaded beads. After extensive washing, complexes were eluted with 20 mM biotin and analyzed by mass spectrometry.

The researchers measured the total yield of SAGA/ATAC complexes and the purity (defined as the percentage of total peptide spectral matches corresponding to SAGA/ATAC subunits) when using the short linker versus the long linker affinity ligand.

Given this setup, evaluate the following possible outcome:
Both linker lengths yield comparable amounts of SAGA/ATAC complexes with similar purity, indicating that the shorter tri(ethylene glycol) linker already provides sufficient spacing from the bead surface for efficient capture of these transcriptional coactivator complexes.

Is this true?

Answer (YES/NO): NO